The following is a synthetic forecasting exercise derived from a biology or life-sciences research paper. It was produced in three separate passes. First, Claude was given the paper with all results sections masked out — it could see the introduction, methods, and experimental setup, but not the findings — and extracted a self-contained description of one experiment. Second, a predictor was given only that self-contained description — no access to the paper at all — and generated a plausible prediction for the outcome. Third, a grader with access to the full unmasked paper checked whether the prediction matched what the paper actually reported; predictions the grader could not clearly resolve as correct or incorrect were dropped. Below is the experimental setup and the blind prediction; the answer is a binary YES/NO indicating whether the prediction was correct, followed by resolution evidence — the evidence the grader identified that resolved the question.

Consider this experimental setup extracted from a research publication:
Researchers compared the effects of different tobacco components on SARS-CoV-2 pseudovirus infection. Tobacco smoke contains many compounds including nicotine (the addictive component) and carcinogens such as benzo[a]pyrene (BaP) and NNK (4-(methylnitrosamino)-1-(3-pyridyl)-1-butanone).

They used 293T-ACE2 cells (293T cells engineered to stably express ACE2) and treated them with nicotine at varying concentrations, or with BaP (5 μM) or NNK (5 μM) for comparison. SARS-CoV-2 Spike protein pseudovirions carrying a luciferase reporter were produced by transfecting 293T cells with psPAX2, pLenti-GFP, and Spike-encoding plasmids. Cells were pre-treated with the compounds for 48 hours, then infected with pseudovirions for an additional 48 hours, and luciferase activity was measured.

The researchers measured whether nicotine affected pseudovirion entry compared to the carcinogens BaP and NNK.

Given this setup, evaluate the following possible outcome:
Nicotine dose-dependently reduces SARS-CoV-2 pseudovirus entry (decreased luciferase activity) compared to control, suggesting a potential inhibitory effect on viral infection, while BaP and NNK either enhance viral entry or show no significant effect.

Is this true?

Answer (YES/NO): NO